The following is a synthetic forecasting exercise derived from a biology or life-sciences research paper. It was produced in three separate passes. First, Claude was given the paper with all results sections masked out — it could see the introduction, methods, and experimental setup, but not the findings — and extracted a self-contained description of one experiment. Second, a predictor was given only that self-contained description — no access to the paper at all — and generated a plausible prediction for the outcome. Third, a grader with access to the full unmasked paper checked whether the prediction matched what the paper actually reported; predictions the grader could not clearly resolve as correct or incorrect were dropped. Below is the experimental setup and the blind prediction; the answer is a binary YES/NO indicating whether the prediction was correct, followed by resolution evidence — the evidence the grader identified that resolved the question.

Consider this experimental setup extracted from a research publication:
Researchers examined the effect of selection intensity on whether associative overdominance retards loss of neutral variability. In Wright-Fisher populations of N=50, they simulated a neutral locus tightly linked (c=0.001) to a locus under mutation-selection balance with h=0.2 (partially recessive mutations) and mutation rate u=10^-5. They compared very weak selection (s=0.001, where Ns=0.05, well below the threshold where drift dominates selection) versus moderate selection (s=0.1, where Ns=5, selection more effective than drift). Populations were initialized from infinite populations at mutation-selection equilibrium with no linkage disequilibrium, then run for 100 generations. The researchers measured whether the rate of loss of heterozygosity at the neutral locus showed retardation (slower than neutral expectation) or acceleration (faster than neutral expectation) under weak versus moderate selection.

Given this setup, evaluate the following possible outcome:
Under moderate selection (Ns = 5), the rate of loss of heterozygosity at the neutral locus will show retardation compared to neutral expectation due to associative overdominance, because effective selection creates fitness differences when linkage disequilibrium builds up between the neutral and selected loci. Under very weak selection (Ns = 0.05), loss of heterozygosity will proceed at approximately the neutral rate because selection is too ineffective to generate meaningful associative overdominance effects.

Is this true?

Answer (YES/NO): NO